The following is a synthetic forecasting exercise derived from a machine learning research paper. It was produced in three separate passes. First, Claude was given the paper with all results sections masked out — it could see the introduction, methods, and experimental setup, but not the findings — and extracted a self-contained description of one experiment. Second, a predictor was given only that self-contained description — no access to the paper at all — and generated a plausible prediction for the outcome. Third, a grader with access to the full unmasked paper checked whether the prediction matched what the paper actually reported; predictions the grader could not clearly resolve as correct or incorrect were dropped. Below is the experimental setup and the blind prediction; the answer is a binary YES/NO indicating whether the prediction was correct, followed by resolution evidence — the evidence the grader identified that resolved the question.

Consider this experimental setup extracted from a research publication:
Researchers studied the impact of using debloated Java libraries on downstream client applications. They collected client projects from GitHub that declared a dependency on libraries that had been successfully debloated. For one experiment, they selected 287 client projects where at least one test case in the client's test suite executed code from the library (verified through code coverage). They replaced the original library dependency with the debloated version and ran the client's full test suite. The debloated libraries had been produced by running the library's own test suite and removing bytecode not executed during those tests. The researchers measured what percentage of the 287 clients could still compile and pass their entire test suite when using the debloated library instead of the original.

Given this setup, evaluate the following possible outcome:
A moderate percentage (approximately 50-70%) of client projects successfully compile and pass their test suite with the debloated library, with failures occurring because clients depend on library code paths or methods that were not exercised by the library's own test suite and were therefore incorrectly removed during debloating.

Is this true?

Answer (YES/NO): NO